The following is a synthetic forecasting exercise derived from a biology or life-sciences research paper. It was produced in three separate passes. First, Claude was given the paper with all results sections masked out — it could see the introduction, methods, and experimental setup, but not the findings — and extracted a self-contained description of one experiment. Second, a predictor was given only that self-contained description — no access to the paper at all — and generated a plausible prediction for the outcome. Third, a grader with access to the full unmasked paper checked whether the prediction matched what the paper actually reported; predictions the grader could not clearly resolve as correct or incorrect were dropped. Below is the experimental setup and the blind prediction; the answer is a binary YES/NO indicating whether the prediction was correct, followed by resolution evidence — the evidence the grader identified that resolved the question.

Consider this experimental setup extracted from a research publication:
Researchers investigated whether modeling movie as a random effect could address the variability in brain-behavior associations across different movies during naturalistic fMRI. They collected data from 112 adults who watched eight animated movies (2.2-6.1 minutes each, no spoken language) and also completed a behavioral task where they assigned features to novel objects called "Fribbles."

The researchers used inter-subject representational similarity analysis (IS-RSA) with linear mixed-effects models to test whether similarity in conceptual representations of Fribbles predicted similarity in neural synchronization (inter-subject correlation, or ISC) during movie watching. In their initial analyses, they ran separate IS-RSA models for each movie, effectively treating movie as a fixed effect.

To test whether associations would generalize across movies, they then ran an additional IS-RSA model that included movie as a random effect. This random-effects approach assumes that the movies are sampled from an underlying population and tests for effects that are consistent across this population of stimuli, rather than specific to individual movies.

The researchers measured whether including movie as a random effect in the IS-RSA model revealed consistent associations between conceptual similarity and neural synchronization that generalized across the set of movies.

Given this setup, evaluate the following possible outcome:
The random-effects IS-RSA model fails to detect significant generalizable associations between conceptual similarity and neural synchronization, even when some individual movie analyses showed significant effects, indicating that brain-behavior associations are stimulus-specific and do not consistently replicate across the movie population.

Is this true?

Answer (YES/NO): NO